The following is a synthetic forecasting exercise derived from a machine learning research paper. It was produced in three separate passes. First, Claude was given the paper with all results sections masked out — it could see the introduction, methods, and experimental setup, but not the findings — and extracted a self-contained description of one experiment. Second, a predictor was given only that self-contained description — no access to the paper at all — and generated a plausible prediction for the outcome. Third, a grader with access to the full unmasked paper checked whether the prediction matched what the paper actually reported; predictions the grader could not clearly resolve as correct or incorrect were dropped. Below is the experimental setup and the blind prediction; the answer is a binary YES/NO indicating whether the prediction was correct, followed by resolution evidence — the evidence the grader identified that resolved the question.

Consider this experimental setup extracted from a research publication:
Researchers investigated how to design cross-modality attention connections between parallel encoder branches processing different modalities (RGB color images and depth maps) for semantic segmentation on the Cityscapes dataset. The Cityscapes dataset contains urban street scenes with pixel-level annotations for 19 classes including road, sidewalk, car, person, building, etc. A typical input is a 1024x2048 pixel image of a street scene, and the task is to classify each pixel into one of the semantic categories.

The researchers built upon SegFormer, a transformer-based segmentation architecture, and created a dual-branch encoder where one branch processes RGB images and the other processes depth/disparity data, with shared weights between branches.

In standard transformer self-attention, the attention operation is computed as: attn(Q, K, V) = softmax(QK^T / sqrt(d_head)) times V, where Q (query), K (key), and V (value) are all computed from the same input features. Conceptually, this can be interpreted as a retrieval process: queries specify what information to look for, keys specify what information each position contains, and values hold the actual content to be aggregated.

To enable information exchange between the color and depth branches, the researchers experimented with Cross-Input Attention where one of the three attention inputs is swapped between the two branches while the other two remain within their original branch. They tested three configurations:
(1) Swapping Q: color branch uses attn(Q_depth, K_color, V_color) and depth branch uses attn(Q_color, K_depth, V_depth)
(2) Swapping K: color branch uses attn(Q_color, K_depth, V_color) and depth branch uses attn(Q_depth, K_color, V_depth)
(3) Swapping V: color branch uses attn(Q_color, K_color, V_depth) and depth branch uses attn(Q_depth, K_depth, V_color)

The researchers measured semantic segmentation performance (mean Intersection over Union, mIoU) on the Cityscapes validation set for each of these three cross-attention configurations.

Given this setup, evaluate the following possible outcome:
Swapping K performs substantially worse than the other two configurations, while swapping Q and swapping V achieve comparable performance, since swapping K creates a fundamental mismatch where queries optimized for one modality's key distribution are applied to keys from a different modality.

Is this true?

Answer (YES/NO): NO